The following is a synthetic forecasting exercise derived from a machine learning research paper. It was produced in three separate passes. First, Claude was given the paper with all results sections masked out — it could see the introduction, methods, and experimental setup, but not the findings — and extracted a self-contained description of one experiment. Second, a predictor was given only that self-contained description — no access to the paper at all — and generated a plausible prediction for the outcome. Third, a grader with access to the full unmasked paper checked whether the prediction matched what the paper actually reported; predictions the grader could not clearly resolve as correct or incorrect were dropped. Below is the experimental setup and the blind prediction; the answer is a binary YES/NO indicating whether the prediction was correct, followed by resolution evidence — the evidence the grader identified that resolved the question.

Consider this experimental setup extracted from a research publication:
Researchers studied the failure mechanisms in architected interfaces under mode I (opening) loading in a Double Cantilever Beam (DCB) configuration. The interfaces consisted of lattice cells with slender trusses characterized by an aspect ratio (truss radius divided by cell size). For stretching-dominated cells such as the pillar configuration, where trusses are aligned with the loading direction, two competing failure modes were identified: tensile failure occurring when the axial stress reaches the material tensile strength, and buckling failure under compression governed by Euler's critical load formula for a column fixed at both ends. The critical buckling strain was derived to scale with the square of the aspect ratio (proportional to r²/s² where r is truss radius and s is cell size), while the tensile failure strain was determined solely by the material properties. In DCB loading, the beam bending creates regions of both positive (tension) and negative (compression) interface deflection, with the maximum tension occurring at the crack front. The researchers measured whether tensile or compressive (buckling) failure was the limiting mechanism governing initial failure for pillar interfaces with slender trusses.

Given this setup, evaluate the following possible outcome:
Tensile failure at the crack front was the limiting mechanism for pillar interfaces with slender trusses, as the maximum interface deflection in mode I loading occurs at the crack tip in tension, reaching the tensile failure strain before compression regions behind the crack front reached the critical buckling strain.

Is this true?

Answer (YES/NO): NO